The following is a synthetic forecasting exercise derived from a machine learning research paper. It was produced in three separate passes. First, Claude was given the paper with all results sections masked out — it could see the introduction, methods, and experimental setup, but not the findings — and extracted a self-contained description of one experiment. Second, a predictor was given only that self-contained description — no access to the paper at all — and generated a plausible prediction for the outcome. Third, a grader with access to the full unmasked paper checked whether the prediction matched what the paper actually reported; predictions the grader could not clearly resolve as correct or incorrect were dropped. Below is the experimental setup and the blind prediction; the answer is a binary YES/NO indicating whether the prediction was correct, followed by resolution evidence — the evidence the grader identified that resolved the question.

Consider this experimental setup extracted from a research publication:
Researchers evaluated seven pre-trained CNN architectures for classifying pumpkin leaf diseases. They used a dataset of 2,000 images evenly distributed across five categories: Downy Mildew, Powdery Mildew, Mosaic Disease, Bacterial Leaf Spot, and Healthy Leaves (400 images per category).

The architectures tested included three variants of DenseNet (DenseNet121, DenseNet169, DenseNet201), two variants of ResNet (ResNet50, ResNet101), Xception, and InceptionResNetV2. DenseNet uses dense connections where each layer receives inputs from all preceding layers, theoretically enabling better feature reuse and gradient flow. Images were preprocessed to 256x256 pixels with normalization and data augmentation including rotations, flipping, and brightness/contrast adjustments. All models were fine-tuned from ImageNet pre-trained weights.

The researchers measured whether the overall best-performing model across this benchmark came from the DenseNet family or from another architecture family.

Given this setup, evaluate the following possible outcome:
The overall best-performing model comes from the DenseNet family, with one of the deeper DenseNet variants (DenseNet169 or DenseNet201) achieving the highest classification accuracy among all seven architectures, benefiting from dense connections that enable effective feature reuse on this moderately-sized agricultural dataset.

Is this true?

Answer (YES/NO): NO